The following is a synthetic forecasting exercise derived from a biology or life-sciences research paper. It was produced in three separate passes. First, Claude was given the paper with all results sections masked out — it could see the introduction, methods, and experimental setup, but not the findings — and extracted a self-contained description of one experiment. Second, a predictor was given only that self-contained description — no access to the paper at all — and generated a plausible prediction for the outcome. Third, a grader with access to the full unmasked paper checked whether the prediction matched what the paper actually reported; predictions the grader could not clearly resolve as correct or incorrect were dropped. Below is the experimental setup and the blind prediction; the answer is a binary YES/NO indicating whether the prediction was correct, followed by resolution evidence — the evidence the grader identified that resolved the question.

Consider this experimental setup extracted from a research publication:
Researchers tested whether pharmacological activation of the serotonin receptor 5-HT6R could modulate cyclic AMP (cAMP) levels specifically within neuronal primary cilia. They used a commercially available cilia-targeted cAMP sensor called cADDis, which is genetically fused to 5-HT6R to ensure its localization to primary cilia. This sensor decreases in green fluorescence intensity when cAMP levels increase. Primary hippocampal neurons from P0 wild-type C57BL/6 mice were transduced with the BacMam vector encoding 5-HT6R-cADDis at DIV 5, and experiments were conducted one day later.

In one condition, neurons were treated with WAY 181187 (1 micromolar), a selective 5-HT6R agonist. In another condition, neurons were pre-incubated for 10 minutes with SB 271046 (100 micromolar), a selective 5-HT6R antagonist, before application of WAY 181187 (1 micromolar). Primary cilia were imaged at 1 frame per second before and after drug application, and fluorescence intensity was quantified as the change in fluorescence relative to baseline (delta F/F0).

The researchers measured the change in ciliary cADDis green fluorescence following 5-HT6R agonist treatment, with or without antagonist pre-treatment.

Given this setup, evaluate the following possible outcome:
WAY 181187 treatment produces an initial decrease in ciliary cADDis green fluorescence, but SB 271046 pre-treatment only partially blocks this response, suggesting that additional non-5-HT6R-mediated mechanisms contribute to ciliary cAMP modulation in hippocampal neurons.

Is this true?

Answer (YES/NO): NO